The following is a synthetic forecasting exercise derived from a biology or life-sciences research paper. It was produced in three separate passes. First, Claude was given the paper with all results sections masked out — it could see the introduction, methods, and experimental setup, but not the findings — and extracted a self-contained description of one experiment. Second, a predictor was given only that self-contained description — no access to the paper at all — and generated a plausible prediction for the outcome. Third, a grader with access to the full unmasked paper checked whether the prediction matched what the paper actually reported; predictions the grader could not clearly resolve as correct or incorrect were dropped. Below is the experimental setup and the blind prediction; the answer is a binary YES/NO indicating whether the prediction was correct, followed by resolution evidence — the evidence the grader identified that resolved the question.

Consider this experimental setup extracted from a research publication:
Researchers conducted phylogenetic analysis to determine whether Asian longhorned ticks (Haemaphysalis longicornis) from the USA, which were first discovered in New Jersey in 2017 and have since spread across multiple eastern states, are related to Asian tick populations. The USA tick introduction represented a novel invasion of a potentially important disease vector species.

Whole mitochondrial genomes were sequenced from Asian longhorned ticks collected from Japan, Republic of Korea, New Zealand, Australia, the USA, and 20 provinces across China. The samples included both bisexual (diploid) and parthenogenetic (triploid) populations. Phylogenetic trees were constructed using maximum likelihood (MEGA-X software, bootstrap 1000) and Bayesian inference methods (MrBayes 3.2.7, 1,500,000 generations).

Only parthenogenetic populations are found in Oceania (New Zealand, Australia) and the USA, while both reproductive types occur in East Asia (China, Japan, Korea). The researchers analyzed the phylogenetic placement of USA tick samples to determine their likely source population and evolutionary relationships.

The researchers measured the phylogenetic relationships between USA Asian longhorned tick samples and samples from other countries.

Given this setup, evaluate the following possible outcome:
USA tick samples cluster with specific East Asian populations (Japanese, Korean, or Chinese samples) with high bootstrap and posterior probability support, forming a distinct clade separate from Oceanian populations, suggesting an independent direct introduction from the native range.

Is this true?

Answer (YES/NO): YES